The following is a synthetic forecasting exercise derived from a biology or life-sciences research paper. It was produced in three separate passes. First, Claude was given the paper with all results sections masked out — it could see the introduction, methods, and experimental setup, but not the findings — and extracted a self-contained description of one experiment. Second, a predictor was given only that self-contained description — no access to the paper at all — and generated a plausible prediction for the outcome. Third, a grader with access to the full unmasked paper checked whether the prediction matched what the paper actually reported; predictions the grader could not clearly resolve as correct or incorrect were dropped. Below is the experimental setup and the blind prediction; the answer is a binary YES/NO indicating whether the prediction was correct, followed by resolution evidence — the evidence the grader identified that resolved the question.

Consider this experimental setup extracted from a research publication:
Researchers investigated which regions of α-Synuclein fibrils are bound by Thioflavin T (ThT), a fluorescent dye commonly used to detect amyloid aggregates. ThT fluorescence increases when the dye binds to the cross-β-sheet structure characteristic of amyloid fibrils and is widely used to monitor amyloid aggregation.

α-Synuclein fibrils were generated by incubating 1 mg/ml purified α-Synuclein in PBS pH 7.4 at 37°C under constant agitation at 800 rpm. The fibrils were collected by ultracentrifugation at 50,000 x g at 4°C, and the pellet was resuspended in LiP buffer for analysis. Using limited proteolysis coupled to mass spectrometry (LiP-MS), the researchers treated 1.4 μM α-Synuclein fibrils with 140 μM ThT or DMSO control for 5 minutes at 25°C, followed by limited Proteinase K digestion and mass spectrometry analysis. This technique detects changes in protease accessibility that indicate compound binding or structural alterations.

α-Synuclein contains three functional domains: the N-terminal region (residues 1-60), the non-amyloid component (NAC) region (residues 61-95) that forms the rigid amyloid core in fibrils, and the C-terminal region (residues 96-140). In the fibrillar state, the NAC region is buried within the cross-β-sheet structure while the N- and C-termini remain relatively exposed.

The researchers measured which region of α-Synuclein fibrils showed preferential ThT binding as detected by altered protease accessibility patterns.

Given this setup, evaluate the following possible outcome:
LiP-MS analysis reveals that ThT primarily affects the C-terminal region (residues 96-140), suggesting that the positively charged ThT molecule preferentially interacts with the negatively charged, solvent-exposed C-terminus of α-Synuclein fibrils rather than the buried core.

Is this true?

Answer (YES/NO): NO